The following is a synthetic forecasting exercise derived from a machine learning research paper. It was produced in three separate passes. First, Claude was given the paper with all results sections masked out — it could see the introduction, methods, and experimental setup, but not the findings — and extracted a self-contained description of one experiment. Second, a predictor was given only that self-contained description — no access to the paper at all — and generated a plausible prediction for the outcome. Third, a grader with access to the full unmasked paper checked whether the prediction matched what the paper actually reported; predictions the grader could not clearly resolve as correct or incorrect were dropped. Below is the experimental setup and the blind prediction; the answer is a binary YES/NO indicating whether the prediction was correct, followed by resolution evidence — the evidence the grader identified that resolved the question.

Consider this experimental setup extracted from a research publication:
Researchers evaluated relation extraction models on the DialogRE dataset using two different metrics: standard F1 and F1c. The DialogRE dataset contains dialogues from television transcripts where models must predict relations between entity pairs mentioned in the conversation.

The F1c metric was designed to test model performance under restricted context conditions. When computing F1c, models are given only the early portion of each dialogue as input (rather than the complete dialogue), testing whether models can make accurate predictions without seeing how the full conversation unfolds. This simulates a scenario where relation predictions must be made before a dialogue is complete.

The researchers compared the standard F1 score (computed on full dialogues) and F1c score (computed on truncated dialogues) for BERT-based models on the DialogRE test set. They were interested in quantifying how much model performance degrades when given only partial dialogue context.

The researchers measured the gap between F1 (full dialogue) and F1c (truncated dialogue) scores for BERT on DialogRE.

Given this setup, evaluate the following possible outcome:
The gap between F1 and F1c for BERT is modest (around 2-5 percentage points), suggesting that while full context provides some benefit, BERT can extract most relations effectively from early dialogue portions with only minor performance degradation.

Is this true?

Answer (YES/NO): NO